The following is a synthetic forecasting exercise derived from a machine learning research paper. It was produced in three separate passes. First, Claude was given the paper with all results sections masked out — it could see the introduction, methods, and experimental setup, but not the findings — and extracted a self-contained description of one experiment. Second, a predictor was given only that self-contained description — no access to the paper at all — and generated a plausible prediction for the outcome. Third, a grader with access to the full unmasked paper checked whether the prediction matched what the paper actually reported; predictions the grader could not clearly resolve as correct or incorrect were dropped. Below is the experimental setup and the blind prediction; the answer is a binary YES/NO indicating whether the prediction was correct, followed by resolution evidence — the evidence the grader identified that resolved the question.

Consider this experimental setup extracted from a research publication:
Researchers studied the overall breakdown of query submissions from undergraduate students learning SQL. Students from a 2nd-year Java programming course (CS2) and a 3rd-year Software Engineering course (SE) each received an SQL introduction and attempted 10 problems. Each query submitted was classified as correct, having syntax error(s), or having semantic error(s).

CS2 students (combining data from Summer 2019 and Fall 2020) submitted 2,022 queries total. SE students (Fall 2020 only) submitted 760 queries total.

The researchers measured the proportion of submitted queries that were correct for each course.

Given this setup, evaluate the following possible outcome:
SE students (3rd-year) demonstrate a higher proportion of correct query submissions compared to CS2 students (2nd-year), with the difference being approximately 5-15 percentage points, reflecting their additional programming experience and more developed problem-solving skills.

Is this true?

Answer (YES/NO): NO